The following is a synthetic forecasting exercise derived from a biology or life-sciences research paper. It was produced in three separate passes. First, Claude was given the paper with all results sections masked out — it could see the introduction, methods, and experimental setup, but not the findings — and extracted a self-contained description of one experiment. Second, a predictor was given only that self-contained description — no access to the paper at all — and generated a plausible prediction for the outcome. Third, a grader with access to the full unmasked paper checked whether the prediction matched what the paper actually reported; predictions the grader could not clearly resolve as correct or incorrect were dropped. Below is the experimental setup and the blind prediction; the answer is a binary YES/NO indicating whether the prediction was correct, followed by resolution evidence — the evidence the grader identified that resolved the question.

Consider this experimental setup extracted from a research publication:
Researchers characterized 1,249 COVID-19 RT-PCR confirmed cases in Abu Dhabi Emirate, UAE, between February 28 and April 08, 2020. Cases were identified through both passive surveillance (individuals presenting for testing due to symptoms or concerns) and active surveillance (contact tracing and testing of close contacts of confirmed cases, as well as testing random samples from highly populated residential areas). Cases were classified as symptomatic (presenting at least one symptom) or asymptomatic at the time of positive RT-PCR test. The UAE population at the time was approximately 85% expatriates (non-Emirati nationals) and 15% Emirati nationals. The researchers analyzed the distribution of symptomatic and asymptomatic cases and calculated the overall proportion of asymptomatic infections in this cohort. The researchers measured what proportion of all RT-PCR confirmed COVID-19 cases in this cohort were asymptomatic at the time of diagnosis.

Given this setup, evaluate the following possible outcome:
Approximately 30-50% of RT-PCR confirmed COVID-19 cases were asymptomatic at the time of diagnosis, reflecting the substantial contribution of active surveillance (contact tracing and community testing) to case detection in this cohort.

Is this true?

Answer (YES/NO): YES